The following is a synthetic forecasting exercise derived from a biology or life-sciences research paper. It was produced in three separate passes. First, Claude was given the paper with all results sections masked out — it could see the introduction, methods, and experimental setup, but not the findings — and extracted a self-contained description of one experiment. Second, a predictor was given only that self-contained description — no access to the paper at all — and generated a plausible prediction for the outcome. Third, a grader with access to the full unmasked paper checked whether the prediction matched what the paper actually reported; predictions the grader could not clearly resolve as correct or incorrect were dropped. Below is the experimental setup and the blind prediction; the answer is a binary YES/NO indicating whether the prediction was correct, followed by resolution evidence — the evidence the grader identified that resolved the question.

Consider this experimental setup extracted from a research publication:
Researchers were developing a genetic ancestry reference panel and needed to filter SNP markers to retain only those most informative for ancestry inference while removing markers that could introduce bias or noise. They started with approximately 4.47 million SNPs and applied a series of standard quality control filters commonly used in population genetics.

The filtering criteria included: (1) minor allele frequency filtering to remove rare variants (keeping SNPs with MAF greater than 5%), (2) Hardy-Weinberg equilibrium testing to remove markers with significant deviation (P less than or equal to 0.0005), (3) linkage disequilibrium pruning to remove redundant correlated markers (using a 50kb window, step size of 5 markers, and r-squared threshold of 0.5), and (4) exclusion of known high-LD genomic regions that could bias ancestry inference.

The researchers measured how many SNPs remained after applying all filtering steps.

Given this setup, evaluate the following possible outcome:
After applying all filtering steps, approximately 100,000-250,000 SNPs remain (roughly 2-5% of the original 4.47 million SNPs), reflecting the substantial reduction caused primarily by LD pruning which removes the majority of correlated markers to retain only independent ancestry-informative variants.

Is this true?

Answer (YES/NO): NO